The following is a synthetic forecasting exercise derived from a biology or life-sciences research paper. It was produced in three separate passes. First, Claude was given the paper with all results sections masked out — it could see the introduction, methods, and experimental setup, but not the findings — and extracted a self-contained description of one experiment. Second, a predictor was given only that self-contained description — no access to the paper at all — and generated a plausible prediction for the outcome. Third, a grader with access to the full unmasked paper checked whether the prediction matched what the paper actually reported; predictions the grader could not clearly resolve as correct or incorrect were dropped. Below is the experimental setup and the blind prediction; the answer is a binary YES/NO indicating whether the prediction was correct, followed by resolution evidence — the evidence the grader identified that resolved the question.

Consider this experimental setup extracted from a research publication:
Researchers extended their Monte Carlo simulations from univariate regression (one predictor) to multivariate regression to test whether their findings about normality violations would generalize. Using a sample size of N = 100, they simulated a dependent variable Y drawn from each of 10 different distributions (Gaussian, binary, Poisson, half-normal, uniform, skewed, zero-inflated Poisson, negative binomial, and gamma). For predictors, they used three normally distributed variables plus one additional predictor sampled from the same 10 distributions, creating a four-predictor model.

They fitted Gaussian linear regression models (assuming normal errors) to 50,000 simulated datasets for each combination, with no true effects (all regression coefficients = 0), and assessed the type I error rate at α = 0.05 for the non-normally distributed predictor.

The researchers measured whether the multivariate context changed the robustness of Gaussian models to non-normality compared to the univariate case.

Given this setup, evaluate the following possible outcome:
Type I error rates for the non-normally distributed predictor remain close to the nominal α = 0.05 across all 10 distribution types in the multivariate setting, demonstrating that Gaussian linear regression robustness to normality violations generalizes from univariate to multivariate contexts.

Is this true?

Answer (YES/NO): YES